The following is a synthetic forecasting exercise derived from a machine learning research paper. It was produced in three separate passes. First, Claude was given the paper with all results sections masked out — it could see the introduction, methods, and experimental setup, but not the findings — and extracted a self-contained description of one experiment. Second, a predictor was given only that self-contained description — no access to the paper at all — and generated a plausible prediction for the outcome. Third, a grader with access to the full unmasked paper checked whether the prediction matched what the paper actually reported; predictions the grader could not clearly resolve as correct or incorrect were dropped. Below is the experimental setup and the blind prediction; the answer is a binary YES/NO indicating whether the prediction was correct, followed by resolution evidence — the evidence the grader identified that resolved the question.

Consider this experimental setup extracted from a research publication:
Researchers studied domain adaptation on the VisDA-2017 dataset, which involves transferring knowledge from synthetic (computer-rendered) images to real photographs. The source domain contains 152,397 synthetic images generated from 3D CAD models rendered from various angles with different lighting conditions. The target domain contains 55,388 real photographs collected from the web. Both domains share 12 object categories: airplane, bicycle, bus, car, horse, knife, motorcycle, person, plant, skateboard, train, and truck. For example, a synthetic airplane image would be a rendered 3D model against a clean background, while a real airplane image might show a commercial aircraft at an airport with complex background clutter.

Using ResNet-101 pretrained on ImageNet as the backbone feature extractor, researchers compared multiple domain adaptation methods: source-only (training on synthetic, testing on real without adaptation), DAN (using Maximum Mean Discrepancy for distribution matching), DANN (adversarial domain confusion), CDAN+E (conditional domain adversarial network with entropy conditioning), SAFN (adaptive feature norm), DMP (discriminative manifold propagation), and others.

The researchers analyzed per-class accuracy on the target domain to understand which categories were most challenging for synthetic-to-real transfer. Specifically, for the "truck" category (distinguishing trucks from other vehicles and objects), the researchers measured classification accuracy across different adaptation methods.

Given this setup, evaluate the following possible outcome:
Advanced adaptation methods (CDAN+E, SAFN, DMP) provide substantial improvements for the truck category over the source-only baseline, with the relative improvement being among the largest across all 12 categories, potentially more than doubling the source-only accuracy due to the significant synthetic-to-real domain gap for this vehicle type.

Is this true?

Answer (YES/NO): YES